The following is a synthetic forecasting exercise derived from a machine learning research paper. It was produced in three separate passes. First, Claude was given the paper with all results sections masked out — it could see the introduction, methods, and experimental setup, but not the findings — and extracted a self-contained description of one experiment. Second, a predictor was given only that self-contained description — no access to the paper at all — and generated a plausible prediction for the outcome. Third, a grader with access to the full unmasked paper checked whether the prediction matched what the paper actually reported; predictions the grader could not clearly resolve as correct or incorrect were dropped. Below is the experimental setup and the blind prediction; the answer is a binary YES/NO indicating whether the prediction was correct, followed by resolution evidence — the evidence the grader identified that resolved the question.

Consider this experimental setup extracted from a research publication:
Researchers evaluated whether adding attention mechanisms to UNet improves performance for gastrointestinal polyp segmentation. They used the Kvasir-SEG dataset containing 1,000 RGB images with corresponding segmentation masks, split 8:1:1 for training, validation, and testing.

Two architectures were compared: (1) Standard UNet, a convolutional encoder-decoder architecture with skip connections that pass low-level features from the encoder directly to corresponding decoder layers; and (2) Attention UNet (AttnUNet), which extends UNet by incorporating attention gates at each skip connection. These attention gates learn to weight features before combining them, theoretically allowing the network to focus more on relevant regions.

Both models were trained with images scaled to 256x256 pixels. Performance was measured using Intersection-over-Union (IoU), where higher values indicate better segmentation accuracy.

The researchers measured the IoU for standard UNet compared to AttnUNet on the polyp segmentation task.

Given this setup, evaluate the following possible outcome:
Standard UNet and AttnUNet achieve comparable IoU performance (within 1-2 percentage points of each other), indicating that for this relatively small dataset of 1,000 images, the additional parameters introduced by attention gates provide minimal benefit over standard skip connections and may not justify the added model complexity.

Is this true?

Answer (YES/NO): NO